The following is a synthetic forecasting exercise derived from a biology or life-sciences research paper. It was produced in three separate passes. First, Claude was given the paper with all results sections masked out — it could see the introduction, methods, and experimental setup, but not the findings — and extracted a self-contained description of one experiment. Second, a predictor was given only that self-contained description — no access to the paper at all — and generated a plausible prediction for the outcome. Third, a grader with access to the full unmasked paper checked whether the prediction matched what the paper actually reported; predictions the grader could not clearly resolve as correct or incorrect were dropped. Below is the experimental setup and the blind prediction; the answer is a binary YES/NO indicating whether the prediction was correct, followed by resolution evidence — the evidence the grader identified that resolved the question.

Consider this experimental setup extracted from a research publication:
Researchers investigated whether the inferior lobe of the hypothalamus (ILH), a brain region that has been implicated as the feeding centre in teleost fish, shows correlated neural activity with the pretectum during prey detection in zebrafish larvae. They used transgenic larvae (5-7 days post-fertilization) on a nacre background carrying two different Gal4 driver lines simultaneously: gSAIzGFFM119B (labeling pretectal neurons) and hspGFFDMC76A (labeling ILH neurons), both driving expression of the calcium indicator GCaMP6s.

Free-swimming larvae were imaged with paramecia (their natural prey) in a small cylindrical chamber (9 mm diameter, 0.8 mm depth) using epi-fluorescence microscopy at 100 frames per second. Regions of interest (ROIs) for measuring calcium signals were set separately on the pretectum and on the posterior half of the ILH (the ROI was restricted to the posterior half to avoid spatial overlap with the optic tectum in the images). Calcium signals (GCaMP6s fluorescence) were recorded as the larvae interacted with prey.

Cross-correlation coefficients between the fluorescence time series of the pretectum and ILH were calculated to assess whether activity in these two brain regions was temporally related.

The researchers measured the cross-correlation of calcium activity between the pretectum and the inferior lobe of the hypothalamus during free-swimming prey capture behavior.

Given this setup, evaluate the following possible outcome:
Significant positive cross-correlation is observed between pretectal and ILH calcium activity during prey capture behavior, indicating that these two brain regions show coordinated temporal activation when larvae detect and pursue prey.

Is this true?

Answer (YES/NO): YES